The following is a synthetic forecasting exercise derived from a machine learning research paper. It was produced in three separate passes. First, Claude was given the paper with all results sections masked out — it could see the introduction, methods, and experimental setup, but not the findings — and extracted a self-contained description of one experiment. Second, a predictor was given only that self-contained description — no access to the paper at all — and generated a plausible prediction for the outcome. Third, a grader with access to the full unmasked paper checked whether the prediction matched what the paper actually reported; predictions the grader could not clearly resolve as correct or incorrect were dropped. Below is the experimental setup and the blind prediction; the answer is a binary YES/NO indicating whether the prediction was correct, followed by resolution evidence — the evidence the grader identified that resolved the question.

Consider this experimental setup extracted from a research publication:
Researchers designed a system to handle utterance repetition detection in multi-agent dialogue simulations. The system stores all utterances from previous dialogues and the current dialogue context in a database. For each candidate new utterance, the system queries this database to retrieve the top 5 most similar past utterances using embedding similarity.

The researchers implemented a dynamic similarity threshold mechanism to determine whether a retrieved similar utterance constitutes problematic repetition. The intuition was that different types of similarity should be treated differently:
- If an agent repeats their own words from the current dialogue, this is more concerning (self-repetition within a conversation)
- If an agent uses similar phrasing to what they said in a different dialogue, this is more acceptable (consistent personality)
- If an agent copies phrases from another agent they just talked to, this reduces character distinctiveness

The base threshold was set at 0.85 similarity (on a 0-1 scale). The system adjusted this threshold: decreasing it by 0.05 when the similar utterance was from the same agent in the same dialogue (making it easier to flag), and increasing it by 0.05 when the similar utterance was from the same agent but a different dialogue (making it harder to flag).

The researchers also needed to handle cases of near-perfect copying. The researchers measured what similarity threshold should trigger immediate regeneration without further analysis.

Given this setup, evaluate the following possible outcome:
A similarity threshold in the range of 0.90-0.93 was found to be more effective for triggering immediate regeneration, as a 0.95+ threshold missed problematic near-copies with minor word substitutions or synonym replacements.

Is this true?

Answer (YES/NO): NO